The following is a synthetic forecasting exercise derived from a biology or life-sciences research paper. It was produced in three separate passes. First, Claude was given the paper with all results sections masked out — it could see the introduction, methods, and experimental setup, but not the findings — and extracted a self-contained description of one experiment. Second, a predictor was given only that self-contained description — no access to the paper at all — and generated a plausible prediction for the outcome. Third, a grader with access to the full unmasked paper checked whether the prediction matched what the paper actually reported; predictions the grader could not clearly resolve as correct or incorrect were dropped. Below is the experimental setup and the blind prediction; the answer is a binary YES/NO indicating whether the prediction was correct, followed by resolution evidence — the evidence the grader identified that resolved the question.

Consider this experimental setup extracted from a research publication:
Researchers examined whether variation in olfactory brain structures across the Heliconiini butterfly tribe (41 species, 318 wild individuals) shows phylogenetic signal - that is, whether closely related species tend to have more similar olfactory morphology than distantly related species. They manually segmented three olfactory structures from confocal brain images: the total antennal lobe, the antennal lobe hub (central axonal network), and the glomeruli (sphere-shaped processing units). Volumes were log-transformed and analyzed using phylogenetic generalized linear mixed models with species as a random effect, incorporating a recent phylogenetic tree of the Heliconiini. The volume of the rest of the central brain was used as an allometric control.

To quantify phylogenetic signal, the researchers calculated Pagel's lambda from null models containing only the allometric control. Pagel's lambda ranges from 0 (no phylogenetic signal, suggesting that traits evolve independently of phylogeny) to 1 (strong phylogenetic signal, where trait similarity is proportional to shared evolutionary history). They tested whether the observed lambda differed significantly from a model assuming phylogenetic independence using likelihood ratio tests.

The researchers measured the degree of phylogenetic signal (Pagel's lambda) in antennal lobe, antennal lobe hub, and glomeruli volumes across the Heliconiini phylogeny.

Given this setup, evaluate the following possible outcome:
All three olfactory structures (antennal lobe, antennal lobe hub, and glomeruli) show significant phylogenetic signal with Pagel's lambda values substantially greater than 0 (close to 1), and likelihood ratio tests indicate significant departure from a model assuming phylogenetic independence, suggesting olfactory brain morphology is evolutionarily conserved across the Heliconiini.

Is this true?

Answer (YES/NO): NO